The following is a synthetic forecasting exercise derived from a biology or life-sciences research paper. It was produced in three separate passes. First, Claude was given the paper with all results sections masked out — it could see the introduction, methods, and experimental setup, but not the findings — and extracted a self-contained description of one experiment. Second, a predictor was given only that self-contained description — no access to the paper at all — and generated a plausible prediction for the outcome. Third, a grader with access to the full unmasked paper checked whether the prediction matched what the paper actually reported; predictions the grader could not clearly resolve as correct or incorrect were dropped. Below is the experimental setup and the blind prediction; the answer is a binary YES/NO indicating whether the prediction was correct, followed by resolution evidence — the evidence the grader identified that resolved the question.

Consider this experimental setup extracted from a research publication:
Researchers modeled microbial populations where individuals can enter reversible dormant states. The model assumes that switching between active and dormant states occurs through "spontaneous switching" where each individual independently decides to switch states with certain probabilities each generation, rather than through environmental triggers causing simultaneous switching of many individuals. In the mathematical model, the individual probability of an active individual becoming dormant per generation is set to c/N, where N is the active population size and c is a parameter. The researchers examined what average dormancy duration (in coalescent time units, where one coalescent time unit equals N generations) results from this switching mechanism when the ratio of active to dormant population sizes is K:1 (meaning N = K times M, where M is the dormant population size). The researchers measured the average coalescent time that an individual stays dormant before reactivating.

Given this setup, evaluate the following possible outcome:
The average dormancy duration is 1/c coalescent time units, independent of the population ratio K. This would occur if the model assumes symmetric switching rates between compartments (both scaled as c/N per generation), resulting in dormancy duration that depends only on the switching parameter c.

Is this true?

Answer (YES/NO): NO